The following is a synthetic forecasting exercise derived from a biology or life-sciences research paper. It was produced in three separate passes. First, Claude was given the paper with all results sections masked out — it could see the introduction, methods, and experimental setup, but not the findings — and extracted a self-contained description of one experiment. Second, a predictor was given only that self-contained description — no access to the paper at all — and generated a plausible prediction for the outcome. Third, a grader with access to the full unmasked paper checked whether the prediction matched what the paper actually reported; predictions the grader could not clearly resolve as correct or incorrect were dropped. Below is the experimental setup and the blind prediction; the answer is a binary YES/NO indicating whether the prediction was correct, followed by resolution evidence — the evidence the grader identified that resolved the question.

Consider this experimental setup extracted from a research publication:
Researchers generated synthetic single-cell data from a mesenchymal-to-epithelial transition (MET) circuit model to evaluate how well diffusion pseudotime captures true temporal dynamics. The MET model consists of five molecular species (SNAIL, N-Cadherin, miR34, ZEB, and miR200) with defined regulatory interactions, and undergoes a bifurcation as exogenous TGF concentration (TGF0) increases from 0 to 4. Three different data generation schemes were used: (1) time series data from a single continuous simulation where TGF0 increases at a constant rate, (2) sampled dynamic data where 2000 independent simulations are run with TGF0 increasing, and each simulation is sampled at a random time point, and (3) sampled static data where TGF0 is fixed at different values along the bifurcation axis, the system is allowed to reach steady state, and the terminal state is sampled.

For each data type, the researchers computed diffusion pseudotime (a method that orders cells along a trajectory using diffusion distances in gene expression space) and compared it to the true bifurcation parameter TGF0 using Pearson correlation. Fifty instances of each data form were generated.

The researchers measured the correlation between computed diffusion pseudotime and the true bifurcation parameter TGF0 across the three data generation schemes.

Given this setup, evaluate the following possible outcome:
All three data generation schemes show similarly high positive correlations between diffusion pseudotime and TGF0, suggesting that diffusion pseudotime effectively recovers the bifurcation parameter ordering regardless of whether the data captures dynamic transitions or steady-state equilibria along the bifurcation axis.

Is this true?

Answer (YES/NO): NO